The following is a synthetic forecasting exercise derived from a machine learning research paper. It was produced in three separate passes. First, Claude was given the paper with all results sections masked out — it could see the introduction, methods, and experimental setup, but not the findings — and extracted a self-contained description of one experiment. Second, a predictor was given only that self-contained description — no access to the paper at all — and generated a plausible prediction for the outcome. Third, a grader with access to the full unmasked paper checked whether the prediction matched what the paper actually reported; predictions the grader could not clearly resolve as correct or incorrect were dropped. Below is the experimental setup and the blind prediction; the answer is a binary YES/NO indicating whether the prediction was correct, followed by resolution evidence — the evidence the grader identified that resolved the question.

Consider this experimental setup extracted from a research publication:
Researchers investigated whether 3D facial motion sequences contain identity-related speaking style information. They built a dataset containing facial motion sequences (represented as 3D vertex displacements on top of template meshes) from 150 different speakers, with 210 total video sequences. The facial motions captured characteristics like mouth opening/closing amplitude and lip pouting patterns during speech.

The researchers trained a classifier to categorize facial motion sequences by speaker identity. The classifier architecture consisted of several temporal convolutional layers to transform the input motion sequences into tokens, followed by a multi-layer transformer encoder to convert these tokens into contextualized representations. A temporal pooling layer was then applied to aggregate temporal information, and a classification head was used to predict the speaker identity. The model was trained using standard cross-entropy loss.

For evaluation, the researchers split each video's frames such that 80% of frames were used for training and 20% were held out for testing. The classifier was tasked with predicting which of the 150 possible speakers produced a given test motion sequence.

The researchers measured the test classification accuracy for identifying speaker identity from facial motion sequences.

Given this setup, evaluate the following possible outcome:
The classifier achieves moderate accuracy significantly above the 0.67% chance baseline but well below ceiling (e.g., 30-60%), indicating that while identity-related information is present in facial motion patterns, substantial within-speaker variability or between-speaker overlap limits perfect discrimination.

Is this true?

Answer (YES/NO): NO